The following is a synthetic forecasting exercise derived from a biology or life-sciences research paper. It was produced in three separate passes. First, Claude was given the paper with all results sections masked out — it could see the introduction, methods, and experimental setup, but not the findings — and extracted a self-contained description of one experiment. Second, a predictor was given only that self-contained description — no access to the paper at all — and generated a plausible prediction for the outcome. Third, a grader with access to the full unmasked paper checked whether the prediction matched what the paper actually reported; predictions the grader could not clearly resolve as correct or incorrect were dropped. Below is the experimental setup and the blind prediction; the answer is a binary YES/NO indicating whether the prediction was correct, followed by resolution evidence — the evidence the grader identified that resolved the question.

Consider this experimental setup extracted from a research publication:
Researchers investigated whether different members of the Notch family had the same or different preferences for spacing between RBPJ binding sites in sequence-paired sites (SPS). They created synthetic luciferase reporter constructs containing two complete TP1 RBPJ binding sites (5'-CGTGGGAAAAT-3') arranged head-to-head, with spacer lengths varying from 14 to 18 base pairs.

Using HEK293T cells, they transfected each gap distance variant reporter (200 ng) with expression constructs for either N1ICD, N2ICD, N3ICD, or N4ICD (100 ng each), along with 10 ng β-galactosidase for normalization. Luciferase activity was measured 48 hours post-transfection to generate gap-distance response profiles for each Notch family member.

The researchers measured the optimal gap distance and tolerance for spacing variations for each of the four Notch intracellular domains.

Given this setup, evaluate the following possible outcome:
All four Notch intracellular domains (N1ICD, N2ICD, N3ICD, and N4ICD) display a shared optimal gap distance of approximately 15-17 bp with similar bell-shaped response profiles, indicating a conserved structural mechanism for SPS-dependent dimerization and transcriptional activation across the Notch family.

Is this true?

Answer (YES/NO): NO